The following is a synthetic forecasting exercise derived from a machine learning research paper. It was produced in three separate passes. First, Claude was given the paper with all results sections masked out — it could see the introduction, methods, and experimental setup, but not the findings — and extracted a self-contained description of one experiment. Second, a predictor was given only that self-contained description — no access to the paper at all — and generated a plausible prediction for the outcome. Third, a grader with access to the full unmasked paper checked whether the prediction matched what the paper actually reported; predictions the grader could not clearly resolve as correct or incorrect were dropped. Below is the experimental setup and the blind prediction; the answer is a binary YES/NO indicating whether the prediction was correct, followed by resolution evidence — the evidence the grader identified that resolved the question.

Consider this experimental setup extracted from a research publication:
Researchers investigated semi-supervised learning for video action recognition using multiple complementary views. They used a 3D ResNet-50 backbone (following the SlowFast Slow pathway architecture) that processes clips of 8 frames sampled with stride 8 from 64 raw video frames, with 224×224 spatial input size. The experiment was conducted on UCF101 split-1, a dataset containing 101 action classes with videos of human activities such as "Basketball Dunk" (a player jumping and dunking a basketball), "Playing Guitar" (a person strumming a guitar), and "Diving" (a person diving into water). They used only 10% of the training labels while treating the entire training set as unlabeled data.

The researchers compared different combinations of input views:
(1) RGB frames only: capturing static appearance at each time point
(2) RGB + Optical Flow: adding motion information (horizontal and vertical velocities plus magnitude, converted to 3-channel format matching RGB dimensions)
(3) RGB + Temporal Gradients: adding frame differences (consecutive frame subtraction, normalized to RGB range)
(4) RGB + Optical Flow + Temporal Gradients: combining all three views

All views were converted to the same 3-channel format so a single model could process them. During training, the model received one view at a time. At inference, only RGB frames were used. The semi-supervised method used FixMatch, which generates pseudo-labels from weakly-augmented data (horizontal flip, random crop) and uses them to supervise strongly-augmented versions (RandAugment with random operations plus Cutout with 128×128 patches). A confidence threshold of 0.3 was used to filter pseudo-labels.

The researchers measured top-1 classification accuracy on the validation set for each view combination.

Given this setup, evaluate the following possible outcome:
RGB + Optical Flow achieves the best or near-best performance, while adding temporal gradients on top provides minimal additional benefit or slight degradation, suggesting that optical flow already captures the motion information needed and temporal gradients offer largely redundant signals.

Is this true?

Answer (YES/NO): NO